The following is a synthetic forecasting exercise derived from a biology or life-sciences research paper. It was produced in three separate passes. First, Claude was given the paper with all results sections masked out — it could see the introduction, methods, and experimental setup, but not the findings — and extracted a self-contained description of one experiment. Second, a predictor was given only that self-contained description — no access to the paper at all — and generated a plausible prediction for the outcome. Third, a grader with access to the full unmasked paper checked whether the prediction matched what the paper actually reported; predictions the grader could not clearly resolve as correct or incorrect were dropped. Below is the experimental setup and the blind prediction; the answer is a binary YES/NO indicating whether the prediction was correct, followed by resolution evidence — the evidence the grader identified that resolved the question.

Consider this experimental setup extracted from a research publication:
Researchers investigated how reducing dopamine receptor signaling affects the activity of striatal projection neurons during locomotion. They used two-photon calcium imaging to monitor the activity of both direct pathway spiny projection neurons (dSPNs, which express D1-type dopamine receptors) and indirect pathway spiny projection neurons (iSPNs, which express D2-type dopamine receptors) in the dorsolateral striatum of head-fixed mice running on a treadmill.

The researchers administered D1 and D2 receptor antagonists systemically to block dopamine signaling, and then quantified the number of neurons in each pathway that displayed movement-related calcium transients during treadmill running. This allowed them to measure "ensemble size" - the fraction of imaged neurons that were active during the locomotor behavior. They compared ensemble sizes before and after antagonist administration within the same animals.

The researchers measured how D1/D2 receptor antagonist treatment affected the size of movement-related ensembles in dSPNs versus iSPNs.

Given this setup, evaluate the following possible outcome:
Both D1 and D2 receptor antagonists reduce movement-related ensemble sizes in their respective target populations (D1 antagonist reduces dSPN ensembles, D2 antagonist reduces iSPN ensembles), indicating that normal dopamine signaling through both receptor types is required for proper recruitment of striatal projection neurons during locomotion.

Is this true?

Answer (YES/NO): NO